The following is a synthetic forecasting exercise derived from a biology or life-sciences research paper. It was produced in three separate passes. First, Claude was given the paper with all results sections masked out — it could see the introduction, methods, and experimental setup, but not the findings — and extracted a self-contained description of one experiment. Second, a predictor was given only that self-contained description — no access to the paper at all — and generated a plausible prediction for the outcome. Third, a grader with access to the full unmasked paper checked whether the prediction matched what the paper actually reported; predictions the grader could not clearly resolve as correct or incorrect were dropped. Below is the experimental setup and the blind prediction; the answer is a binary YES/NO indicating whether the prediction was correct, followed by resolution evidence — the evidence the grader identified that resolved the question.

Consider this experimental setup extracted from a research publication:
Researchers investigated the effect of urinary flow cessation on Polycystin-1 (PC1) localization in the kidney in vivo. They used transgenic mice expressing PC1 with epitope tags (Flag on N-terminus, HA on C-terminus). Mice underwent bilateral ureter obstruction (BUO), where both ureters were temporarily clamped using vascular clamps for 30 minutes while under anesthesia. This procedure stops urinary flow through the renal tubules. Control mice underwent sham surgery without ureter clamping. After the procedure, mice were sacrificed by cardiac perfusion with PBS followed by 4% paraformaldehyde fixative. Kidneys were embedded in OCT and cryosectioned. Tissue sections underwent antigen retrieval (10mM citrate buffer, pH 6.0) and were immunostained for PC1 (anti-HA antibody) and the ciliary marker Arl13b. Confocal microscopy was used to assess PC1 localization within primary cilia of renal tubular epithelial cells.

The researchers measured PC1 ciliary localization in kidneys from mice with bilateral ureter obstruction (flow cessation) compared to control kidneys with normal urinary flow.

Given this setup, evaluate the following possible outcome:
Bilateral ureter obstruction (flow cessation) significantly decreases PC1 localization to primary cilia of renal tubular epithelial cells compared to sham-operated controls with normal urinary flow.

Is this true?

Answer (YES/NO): NO